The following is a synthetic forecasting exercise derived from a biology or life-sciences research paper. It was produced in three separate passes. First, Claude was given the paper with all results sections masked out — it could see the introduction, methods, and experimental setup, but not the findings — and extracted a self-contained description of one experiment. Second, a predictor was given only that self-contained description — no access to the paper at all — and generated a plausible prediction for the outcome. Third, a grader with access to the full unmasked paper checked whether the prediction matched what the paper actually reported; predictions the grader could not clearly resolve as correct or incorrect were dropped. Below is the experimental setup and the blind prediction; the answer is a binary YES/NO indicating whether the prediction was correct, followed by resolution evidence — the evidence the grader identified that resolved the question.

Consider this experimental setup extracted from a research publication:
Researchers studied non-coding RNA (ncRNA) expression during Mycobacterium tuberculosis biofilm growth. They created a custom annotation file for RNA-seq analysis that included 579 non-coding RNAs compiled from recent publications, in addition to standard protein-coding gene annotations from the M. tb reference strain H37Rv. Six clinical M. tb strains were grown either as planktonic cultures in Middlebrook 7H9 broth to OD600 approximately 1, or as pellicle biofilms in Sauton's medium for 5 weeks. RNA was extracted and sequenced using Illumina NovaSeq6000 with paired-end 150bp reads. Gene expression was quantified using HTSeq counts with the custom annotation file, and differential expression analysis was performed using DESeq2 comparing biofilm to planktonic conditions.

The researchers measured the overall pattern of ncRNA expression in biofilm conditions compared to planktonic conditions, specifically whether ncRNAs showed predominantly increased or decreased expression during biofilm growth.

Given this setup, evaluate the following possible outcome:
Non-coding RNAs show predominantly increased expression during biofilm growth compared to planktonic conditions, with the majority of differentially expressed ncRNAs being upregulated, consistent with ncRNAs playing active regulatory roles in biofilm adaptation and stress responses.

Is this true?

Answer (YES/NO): YES